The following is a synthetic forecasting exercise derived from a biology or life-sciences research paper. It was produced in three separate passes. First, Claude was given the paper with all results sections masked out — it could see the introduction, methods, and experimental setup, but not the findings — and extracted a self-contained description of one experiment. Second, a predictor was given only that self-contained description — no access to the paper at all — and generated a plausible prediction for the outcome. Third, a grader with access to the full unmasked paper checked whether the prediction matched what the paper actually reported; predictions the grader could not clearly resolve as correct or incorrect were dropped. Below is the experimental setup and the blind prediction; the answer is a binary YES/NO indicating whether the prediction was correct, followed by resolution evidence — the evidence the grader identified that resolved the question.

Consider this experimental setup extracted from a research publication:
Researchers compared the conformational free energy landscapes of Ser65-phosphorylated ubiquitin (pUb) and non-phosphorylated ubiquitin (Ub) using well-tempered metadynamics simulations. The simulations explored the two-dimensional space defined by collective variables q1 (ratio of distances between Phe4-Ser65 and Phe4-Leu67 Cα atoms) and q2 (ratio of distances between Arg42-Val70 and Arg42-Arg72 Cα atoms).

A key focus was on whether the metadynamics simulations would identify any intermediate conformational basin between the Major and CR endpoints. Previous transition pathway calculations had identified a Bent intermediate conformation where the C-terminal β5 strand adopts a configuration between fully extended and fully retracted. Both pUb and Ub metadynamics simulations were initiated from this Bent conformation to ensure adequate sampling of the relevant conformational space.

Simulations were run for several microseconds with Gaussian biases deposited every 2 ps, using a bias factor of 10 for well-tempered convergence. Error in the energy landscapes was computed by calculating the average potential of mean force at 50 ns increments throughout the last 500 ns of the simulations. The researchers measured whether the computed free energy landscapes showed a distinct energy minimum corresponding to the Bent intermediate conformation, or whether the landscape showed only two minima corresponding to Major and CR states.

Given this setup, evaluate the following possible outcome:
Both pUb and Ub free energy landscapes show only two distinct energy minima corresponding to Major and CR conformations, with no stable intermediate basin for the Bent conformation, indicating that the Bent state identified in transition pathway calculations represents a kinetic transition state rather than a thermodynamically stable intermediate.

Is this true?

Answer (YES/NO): NO